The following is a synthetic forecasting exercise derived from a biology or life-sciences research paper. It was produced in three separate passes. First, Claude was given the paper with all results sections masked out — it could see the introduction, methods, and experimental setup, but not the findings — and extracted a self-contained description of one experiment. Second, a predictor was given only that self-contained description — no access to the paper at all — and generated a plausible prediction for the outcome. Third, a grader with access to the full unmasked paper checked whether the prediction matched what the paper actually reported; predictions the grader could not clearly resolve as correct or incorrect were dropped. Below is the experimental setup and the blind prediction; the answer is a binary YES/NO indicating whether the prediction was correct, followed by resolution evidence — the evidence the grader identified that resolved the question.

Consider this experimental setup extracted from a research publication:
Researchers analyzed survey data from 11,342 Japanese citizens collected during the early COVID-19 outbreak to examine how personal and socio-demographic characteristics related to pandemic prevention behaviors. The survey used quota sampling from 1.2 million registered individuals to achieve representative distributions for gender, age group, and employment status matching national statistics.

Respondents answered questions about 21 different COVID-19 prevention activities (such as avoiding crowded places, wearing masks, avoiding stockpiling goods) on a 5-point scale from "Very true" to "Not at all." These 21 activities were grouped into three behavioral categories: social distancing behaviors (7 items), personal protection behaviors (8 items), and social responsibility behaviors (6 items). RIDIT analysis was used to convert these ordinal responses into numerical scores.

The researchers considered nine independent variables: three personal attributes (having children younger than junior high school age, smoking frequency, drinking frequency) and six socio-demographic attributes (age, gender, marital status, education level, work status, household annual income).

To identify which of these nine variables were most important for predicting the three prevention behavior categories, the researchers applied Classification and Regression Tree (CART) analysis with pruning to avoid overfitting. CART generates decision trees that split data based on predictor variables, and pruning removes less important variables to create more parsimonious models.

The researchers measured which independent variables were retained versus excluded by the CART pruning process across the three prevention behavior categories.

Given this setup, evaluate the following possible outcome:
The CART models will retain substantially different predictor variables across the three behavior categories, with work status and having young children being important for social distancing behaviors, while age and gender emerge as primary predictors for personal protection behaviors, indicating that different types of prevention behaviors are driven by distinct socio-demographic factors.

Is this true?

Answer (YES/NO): NO